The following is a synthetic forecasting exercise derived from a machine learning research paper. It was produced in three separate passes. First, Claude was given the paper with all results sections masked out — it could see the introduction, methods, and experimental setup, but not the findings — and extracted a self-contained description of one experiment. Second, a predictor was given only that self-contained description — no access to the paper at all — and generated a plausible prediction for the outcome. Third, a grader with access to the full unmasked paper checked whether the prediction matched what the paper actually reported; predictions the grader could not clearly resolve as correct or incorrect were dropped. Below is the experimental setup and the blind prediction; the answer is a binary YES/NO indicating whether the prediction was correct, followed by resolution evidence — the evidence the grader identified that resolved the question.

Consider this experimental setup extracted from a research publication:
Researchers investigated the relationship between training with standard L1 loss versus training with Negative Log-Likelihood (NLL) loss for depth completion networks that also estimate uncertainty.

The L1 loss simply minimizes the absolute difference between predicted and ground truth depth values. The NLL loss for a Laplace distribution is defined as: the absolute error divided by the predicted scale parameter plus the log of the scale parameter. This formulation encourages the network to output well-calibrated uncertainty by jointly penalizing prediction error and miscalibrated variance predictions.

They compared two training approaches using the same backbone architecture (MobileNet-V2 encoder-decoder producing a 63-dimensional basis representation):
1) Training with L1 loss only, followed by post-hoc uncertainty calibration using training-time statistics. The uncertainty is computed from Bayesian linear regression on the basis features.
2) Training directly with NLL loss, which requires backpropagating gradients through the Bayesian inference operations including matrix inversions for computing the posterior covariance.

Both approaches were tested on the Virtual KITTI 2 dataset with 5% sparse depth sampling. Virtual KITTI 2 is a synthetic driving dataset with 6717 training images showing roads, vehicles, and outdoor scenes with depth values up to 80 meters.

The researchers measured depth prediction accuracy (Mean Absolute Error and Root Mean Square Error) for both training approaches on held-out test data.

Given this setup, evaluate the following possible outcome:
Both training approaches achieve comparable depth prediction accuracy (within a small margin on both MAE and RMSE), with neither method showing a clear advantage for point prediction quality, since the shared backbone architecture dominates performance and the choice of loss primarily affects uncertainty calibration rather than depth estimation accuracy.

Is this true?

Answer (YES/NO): NO